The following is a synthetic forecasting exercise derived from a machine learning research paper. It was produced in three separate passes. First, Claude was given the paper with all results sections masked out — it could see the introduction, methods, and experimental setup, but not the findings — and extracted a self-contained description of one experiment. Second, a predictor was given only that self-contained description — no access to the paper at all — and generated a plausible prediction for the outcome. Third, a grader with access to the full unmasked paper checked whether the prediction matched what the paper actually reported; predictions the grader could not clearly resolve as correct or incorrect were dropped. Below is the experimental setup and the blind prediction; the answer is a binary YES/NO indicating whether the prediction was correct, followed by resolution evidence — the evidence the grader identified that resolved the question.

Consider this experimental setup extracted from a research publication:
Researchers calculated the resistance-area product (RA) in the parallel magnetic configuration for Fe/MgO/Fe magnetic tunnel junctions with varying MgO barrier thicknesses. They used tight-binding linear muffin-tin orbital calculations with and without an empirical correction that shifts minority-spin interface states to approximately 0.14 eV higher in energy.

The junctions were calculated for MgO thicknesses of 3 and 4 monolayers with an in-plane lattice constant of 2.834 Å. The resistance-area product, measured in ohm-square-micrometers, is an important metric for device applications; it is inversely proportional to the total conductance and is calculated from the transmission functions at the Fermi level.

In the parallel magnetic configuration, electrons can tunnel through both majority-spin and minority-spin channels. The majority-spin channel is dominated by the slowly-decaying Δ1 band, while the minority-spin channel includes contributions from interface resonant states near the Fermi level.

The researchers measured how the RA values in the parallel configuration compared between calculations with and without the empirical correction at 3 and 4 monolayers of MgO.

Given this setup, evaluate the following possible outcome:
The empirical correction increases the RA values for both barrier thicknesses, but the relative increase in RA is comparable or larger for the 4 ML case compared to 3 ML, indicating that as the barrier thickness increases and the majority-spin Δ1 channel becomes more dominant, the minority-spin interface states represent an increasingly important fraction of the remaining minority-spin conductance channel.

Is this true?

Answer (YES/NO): YES